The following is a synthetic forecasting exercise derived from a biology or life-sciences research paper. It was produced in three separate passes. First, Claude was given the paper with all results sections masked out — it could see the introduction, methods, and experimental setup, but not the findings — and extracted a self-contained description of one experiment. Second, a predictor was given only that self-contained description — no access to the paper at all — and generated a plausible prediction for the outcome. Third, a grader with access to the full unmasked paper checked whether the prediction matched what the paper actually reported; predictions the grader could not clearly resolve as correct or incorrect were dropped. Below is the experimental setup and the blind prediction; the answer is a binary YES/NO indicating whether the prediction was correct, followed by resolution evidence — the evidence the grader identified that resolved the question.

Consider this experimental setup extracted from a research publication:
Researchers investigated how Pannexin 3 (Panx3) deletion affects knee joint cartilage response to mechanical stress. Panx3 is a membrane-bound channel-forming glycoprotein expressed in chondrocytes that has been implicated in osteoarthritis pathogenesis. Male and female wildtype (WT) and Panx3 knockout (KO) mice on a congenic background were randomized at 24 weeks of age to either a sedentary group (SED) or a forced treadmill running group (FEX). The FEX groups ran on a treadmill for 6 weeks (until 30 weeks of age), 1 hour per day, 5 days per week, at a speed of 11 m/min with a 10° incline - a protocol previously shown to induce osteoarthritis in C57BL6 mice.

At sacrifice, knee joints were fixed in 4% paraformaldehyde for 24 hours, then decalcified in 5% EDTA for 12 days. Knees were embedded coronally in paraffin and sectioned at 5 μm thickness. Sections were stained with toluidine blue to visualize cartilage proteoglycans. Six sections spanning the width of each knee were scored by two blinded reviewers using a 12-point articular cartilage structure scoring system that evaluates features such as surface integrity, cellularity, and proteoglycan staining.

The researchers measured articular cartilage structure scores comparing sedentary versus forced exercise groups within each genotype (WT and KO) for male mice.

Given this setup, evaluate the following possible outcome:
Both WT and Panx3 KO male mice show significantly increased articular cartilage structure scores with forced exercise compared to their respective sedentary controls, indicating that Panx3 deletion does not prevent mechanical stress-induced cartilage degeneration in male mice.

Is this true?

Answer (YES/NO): NO